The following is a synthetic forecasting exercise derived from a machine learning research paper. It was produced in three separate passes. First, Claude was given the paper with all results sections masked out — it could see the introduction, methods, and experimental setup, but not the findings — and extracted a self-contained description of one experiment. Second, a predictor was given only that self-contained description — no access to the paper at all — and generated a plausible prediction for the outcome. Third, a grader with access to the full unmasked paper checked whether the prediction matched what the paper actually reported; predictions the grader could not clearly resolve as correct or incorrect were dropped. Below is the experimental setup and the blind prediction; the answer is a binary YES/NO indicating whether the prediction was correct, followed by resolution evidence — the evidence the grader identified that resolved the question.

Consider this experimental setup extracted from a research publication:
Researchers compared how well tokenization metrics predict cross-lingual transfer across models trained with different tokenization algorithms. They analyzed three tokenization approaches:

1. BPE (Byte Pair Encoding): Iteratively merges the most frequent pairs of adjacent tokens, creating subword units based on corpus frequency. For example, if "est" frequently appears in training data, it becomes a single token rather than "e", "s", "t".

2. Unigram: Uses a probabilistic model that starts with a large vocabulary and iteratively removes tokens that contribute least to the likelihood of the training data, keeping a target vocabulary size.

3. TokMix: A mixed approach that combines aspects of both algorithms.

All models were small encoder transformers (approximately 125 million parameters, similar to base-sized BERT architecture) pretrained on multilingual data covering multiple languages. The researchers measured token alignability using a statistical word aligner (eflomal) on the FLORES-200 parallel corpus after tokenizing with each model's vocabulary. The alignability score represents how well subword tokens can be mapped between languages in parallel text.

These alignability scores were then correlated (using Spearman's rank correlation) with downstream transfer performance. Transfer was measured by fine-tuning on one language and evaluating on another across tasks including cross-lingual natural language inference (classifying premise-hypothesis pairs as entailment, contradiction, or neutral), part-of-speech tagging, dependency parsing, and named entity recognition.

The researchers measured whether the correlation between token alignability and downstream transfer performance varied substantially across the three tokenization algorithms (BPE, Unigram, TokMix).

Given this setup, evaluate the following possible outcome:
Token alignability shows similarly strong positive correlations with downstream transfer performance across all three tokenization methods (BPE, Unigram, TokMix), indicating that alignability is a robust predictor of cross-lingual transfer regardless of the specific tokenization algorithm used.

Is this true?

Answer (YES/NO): NO